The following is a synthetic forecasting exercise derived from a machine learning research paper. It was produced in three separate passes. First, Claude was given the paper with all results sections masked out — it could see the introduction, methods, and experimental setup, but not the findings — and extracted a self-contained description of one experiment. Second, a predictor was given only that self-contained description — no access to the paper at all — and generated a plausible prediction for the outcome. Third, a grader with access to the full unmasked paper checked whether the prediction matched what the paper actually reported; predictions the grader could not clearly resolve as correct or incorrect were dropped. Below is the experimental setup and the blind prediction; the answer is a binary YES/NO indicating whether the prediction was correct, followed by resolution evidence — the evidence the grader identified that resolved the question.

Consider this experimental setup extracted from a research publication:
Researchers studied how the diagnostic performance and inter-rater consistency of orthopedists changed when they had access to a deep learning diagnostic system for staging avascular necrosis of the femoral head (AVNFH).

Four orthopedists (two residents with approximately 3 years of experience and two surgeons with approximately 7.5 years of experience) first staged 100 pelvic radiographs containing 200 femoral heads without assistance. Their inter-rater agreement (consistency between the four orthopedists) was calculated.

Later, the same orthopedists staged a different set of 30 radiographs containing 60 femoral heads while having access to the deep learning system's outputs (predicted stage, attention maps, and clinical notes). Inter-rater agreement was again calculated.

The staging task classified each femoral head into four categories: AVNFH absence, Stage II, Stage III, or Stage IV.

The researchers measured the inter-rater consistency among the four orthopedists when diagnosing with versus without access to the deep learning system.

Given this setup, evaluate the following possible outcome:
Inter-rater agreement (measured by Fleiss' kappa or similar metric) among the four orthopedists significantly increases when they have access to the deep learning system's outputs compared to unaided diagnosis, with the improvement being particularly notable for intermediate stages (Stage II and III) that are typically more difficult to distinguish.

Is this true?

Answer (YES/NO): NO